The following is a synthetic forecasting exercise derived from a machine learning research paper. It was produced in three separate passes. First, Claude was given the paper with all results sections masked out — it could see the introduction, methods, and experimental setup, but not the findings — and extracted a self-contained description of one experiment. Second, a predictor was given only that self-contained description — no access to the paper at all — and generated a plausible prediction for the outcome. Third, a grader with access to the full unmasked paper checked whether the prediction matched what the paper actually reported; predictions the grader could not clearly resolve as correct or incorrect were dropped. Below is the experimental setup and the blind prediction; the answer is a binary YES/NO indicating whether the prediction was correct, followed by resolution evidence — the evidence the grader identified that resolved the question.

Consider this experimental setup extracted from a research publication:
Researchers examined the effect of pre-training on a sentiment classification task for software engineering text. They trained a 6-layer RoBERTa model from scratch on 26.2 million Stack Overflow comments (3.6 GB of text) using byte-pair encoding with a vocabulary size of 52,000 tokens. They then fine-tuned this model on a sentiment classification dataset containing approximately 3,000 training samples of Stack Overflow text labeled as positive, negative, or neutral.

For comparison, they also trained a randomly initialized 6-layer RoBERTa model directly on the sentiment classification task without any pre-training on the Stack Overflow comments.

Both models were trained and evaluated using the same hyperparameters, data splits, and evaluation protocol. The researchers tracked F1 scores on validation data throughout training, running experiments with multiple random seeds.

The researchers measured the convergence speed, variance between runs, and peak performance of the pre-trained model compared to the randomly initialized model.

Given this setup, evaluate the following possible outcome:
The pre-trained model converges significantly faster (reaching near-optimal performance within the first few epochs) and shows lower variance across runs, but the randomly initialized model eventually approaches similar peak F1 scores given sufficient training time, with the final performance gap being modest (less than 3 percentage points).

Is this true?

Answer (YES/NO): NO